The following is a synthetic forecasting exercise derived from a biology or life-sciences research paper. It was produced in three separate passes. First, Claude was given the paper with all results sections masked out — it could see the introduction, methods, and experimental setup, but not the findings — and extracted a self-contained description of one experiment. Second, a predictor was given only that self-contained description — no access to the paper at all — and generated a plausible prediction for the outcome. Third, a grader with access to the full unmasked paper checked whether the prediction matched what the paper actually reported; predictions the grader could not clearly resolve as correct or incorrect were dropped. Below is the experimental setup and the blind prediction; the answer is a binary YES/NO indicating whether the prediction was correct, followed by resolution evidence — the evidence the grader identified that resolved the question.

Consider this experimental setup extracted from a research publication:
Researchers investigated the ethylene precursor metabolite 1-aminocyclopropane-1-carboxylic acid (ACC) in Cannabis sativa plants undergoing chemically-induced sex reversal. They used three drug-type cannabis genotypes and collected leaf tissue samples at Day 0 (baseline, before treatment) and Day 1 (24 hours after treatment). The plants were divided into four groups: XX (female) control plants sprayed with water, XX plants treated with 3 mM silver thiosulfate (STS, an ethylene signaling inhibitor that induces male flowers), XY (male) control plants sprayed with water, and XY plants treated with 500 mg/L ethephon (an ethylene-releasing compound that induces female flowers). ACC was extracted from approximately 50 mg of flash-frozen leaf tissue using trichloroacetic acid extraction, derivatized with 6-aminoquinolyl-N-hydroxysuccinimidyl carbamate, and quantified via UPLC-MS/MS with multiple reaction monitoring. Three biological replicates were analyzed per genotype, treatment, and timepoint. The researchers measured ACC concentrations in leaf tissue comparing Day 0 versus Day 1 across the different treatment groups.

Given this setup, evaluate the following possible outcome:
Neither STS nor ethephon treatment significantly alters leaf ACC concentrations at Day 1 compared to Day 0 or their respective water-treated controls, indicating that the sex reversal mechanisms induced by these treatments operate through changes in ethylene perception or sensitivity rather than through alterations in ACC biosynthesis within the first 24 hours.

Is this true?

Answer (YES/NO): YES